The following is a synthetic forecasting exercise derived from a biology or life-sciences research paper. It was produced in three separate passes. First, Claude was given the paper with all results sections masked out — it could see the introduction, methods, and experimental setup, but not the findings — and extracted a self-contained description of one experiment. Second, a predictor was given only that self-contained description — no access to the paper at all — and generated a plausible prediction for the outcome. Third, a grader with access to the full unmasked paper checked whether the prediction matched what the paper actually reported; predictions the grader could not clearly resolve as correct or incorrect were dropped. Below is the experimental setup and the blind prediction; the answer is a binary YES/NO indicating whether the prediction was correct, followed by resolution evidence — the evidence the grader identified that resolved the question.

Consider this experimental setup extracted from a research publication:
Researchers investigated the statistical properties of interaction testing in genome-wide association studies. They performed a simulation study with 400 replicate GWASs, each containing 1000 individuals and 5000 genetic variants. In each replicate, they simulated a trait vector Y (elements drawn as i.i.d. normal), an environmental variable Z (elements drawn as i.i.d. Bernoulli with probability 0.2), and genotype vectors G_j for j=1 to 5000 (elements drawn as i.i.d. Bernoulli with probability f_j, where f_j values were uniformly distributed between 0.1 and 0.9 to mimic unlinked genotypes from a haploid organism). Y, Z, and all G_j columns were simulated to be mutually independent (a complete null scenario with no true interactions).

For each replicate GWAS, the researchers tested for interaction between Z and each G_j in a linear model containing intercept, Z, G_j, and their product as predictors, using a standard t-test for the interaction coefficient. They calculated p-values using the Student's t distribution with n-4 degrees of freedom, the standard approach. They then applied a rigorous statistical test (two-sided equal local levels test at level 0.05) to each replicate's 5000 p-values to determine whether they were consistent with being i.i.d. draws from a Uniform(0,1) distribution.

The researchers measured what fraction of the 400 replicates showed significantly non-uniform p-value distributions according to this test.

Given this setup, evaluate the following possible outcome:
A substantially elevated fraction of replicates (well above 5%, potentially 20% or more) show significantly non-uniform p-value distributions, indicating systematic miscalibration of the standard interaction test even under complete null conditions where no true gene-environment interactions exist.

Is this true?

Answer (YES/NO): YES